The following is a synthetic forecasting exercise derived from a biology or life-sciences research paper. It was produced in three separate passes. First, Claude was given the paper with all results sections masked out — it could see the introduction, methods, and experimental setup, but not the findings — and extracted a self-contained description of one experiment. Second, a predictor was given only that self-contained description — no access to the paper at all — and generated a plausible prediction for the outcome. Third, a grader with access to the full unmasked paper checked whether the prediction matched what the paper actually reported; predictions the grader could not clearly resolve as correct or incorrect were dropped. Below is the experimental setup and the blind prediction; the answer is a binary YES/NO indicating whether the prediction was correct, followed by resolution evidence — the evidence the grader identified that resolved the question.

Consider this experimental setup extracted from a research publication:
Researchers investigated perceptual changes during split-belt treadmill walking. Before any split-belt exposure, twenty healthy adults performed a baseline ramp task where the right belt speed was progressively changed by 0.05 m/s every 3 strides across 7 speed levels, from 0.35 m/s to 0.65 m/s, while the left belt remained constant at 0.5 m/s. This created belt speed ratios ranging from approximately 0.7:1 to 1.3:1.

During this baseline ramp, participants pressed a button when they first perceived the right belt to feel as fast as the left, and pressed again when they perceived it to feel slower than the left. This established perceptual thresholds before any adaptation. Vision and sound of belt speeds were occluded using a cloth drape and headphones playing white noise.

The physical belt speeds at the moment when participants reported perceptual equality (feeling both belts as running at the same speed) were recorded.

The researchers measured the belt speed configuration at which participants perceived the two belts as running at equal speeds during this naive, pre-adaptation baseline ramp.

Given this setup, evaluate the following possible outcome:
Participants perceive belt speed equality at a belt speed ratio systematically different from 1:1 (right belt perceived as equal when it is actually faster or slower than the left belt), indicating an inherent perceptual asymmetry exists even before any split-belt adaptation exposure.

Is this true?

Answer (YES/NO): NO